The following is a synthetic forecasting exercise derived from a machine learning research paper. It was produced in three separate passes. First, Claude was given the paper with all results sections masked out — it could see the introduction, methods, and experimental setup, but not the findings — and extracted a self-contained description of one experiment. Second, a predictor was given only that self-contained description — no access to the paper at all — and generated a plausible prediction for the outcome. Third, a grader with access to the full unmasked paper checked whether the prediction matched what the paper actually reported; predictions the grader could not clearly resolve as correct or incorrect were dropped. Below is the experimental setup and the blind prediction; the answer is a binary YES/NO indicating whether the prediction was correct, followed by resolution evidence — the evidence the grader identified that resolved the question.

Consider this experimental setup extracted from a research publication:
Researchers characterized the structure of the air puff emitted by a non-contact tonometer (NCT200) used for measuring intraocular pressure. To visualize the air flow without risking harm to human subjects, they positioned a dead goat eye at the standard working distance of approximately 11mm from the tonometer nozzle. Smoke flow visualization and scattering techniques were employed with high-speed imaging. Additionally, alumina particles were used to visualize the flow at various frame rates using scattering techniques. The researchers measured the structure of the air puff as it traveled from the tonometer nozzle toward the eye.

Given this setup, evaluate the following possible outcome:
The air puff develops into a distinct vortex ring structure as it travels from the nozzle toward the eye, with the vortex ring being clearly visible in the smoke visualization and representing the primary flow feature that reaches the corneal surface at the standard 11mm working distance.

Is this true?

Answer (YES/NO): NO